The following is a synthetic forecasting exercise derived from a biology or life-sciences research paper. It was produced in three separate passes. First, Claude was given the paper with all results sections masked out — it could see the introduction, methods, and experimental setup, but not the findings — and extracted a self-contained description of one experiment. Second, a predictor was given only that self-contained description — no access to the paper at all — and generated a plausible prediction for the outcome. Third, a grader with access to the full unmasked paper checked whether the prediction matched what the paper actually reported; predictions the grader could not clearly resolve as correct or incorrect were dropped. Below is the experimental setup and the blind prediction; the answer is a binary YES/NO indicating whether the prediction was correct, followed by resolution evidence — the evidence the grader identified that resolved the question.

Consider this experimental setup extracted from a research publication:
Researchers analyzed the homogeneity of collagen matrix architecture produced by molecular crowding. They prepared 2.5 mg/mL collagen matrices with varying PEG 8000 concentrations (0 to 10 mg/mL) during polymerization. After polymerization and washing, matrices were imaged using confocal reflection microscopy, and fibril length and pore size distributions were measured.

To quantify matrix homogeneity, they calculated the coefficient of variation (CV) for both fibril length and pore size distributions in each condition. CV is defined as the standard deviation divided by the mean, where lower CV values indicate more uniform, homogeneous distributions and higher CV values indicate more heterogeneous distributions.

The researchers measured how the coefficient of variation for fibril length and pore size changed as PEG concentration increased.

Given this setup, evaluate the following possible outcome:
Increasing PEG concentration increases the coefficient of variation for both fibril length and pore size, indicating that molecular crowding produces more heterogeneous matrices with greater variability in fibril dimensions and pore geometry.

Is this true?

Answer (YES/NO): NO